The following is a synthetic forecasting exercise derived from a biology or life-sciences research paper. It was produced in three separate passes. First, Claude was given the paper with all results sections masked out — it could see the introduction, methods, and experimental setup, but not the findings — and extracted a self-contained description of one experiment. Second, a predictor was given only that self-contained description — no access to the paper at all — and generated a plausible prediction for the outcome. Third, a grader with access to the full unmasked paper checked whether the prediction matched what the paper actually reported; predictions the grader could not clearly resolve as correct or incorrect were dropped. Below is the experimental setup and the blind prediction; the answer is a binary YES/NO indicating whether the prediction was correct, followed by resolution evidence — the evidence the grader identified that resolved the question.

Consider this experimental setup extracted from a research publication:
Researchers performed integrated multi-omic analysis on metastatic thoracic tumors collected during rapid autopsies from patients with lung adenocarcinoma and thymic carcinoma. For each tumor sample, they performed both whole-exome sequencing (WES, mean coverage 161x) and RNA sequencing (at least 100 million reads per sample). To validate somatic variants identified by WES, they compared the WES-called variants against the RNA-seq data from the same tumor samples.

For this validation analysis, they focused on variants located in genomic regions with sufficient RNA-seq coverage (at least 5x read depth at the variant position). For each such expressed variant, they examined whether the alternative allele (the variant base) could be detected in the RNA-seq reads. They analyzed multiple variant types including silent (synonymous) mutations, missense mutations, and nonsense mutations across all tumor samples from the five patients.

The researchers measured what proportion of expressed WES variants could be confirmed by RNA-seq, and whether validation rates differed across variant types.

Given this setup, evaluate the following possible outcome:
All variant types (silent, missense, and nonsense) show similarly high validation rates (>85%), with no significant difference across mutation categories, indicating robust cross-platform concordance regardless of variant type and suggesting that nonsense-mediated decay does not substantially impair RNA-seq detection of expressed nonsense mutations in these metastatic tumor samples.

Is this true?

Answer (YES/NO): NO